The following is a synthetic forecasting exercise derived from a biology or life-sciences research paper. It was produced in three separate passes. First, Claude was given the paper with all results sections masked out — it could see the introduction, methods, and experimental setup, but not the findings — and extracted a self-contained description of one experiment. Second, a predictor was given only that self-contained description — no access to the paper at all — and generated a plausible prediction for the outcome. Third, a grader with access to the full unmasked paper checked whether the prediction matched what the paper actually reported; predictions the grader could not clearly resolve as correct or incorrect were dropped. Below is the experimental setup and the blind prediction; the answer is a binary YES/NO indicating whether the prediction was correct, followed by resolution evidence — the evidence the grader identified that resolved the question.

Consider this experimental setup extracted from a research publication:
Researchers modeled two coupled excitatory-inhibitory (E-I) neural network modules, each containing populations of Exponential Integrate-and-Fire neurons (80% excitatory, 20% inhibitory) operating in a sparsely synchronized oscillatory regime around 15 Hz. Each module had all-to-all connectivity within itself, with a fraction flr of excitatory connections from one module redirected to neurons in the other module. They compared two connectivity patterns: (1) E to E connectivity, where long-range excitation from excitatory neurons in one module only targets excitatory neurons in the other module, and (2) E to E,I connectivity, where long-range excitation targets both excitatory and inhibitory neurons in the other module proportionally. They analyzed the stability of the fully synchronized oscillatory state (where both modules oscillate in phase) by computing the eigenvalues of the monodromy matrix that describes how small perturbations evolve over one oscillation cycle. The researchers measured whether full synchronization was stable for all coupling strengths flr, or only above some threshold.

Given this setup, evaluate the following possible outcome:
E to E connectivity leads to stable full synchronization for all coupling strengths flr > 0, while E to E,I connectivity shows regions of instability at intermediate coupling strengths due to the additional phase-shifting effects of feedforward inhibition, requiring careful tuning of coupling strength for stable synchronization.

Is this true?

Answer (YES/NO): NO